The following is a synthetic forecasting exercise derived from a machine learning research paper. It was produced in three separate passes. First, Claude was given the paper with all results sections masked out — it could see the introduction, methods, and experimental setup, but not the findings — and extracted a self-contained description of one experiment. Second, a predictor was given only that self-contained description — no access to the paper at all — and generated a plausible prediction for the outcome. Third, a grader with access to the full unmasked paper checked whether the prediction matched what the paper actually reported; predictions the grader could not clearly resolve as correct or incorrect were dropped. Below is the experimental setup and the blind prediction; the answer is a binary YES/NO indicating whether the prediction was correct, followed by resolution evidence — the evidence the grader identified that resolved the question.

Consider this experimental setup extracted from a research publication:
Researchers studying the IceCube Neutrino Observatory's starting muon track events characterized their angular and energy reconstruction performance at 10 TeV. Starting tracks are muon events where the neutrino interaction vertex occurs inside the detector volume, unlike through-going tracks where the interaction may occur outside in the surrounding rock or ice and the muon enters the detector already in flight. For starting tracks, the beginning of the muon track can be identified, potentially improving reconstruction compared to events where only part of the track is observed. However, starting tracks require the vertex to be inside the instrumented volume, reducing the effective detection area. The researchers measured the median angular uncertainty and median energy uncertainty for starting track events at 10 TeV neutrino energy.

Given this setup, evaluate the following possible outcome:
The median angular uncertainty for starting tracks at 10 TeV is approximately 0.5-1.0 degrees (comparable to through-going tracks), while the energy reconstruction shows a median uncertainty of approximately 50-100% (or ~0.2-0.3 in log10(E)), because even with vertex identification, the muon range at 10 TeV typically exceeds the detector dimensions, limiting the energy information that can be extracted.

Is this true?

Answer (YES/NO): NO